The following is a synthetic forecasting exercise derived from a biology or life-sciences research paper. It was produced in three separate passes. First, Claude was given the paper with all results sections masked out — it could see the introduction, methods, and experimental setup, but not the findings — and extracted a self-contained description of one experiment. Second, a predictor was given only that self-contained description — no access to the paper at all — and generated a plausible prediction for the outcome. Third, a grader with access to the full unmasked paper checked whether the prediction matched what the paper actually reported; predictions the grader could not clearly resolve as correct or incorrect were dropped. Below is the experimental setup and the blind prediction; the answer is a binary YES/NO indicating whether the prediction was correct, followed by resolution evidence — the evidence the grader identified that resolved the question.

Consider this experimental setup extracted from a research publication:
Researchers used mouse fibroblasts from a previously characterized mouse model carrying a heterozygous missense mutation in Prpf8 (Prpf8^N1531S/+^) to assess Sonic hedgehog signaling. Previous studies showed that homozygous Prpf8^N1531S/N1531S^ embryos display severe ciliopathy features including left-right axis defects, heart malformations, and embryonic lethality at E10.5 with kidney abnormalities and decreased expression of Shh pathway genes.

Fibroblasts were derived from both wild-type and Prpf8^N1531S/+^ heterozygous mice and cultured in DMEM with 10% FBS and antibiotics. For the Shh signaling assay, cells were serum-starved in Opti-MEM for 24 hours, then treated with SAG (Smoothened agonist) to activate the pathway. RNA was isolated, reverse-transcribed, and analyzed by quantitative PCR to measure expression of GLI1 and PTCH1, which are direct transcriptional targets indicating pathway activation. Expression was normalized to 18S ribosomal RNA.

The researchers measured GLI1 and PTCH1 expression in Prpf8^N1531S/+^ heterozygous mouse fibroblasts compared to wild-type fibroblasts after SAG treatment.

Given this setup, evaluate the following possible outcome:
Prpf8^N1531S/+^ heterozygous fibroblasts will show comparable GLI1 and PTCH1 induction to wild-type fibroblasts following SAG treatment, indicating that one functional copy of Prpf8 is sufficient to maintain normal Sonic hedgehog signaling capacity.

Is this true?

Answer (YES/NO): YES